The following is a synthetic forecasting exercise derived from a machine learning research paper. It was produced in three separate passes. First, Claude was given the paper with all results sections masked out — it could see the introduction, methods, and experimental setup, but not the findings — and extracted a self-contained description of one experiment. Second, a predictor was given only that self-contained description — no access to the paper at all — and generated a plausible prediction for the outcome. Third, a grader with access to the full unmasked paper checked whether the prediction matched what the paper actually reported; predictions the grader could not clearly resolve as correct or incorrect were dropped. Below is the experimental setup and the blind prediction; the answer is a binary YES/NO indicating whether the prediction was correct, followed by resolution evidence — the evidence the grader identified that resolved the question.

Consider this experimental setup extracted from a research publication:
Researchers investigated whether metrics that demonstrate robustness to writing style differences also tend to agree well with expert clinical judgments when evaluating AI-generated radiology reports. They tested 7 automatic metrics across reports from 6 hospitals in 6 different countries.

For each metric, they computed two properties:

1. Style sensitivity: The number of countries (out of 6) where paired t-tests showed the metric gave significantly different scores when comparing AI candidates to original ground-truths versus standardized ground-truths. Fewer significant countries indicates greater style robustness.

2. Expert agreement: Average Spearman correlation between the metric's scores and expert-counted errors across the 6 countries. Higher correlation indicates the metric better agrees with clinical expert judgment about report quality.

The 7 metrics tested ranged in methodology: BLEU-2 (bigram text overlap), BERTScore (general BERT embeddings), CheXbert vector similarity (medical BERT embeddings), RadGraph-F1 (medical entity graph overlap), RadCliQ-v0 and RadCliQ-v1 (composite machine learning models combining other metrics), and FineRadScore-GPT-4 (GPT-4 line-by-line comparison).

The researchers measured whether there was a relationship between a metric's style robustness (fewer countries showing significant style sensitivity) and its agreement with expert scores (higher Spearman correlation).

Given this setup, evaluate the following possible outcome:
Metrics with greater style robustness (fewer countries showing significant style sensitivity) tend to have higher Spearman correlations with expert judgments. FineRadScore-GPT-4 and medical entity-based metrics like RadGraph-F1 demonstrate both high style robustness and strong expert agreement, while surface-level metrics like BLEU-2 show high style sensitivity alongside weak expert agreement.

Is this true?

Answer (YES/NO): NO